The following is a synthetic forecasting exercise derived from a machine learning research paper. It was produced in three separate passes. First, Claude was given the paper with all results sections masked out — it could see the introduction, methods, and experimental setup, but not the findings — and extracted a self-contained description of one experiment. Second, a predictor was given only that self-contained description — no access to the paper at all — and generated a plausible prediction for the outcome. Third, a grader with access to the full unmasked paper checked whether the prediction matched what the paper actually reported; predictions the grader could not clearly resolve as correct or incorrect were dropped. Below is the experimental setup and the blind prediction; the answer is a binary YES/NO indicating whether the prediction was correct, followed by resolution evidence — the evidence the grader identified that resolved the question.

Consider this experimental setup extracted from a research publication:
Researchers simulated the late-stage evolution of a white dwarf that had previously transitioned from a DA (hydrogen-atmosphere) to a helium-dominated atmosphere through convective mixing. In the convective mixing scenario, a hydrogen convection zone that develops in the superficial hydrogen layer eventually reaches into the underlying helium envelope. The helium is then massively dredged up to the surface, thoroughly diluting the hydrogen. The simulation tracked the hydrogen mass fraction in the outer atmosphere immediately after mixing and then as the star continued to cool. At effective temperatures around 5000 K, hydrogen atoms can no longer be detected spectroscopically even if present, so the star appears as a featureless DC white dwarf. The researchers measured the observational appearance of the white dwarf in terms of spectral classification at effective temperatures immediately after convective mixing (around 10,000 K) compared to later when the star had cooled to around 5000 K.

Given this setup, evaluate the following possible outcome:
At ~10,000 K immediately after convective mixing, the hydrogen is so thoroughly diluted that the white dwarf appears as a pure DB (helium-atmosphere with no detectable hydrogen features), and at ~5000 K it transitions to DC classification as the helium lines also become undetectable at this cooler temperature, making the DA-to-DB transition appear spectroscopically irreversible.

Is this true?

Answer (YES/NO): NO